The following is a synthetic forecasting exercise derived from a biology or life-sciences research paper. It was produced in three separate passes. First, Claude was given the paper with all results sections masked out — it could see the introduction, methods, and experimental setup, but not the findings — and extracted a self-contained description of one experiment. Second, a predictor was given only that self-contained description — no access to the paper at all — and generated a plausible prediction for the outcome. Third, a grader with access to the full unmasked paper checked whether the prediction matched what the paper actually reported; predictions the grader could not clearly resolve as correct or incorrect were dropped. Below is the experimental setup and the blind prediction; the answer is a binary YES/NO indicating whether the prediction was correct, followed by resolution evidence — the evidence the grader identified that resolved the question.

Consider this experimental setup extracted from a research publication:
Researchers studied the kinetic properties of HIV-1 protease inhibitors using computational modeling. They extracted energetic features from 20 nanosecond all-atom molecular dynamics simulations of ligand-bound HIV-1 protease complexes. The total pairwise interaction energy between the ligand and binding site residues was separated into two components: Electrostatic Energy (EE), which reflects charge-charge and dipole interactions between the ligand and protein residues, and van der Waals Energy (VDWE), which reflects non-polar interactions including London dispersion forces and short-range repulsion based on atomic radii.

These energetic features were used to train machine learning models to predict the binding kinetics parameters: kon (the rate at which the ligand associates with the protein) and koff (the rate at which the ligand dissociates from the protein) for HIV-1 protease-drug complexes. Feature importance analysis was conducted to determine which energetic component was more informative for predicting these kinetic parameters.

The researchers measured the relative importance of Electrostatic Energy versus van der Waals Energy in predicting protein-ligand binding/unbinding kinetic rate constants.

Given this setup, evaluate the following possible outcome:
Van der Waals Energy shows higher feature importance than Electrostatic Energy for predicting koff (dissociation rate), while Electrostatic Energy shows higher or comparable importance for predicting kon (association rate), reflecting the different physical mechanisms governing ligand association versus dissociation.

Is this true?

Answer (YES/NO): NO